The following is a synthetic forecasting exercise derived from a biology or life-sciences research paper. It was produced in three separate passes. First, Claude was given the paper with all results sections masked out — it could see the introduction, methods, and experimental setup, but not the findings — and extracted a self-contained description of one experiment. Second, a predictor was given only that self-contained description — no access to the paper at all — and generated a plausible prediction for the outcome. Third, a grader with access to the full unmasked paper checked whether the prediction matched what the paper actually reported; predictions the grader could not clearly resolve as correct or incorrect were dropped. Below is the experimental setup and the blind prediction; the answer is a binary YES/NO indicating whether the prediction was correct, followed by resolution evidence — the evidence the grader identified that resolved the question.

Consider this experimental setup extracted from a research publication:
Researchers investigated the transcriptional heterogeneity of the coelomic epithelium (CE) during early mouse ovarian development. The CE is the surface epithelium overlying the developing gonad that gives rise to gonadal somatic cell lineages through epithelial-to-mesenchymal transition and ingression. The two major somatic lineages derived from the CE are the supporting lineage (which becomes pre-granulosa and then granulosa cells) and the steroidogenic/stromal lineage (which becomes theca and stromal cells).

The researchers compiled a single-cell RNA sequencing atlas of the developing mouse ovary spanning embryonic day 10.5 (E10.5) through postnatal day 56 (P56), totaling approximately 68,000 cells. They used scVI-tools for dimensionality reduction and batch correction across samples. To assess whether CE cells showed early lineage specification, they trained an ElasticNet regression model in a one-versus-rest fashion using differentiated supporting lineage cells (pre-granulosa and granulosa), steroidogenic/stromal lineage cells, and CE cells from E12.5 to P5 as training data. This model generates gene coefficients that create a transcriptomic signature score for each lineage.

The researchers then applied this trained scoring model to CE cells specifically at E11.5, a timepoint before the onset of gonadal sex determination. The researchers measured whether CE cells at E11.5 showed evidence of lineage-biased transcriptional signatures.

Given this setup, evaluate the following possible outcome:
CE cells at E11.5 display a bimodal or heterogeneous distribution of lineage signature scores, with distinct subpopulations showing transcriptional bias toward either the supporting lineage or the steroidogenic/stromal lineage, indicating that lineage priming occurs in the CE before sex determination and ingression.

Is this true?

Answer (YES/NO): NO